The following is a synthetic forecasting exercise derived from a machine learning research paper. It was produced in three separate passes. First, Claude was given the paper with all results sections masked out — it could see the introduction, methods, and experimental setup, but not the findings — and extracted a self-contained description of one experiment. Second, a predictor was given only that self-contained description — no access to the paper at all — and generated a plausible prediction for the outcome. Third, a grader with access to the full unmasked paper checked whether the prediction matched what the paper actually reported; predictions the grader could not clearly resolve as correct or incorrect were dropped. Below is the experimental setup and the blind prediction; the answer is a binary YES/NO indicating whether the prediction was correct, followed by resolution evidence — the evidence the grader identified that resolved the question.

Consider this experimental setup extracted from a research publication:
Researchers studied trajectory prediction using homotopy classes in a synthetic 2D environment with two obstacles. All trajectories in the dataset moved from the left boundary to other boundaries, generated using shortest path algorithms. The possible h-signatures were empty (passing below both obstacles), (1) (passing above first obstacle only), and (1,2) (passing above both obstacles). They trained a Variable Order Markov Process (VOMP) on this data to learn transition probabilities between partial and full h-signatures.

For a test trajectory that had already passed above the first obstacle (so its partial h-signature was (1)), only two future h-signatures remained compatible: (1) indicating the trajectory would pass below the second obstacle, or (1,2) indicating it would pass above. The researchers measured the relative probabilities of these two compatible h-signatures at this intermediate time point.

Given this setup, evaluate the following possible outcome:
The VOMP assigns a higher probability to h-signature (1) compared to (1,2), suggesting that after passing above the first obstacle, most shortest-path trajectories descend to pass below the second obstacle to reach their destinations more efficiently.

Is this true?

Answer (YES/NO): YES